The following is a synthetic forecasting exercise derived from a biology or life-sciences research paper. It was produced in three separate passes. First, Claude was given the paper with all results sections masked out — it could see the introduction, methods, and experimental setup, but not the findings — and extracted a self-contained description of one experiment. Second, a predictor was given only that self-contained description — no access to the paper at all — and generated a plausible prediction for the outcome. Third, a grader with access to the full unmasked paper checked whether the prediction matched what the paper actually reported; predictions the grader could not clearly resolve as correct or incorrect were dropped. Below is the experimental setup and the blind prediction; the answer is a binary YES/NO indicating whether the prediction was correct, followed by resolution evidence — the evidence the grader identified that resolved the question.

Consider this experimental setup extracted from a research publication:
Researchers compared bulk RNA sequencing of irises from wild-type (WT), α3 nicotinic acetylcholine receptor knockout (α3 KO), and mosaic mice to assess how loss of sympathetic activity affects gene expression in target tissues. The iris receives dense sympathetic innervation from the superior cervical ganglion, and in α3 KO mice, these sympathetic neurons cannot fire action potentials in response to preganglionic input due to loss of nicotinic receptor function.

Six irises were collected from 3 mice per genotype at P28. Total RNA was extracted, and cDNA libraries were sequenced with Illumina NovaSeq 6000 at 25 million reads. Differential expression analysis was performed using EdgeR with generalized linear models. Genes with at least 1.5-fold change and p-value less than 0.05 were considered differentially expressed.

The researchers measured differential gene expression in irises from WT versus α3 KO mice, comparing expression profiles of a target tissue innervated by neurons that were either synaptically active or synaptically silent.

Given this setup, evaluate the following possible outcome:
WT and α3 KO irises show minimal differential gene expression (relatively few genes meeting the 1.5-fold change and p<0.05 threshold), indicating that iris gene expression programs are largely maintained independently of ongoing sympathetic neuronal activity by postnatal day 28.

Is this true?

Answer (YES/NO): NO